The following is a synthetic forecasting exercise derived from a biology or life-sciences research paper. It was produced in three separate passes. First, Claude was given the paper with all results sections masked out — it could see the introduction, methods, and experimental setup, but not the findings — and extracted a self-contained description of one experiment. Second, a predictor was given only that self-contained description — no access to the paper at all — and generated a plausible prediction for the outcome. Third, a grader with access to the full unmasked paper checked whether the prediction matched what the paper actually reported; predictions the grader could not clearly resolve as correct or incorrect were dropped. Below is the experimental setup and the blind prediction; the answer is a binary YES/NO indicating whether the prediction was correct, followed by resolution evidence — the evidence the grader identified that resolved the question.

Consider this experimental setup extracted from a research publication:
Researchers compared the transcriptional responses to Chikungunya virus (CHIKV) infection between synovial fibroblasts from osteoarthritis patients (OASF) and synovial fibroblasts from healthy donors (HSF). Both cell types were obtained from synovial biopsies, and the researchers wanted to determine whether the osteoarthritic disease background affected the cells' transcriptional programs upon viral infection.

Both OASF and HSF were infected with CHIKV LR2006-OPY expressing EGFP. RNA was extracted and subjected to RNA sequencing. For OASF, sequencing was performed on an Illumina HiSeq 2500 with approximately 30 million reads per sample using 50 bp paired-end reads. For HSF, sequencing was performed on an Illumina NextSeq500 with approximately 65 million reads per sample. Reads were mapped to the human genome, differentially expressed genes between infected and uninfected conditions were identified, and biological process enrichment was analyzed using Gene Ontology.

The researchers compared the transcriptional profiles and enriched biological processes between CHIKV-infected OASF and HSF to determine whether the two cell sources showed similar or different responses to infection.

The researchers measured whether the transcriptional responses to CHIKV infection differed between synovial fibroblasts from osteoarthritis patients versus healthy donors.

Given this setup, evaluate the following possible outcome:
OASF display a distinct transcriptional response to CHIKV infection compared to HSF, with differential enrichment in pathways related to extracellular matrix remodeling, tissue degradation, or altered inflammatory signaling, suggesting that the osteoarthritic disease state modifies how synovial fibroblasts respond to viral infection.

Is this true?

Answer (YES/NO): NO